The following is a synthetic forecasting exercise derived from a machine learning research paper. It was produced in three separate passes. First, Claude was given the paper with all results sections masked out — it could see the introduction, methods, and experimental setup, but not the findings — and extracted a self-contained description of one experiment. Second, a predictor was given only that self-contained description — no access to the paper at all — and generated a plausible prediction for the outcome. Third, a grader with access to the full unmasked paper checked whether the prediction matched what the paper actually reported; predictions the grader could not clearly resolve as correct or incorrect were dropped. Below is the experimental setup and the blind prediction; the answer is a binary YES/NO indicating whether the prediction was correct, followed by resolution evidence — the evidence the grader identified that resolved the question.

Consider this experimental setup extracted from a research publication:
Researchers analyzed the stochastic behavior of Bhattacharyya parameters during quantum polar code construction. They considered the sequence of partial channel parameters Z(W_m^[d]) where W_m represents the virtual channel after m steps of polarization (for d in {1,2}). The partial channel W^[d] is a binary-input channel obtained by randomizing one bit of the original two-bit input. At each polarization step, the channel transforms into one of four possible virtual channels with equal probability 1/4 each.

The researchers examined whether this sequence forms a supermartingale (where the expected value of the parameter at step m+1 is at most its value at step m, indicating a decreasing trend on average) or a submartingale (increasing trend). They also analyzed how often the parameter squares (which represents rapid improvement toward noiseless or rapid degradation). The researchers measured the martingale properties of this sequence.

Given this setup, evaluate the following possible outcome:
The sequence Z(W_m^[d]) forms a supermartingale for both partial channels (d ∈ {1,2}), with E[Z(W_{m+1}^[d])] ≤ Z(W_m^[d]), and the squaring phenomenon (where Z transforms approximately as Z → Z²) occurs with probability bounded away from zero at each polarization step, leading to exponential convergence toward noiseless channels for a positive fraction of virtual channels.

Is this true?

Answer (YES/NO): YES